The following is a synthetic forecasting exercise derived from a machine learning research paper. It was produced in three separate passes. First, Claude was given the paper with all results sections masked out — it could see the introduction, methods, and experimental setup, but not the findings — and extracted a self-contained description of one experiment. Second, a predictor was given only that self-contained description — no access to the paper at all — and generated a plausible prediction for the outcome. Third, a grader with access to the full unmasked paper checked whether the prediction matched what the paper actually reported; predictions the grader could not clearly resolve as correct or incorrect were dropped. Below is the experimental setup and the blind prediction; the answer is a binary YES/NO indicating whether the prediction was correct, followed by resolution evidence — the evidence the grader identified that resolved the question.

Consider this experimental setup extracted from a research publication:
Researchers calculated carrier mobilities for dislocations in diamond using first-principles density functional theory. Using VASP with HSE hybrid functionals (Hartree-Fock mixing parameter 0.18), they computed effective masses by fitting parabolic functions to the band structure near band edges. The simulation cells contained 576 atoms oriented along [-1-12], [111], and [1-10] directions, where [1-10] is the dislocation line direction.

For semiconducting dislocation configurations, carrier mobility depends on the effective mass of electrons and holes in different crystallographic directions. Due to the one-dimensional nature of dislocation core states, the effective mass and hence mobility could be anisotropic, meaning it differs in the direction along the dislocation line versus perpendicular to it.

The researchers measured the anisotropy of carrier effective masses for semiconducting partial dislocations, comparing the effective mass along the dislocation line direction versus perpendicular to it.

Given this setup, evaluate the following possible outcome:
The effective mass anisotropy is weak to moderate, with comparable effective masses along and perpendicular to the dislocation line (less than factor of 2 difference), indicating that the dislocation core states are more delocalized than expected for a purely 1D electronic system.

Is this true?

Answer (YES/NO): NO